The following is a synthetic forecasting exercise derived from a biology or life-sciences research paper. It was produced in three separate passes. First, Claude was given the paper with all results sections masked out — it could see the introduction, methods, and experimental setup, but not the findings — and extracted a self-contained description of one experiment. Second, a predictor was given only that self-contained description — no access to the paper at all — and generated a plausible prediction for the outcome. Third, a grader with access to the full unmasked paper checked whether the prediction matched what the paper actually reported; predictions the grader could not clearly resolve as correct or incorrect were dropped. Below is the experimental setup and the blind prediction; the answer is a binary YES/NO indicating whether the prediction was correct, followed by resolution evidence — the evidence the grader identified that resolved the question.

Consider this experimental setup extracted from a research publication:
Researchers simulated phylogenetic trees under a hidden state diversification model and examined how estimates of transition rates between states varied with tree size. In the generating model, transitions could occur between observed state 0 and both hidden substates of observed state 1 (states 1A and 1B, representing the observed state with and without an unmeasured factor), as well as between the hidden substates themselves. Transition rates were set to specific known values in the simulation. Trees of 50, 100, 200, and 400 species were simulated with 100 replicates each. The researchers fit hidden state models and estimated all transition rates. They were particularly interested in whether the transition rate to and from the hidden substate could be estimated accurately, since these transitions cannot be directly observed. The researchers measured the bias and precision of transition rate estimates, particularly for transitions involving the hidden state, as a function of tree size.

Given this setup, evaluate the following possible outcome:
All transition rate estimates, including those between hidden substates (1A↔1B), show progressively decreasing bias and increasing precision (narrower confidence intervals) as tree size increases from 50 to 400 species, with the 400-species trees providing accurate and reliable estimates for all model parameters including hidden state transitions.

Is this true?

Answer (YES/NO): NO